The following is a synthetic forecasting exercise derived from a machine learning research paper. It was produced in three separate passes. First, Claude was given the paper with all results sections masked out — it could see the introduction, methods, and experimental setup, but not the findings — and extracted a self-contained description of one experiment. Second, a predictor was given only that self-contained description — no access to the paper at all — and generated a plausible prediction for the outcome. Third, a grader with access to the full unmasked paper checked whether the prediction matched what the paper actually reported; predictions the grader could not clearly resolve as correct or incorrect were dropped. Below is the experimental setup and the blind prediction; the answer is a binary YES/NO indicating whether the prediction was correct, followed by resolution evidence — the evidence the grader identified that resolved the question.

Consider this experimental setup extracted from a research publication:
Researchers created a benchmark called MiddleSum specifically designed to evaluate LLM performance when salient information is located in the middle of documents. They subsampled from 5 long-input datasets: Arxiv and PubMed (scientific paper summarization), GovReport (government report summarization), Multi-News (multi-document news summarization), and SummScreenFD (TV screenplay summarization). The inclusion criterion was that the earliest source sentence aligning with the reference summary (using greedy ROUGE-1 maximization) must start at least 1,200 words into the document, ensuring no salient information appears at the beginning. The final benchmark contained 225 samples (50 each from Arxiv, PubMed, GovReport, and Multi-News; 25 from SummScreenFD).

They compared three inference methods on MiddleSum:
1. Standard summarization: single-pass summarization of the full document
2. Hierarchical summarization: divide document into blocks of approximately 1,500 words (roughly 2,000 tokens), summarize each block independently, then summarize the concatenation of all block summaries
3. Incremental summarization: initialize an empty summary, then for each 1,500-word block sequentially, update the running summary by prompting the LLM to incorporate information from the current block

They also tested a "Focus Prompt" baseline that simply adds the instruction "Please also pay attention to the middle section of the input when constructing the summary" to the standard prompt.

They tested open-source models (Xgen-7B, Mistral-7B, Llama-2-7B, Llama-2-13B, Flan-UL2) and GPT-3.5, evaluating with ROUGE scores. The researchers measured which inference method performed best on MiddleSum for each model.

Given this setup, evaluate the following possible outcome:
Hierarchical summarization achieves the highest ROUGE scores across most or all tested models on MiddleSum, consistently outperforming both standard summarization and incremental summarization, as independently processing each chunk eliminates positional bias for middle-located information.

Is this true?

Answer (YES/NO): NO